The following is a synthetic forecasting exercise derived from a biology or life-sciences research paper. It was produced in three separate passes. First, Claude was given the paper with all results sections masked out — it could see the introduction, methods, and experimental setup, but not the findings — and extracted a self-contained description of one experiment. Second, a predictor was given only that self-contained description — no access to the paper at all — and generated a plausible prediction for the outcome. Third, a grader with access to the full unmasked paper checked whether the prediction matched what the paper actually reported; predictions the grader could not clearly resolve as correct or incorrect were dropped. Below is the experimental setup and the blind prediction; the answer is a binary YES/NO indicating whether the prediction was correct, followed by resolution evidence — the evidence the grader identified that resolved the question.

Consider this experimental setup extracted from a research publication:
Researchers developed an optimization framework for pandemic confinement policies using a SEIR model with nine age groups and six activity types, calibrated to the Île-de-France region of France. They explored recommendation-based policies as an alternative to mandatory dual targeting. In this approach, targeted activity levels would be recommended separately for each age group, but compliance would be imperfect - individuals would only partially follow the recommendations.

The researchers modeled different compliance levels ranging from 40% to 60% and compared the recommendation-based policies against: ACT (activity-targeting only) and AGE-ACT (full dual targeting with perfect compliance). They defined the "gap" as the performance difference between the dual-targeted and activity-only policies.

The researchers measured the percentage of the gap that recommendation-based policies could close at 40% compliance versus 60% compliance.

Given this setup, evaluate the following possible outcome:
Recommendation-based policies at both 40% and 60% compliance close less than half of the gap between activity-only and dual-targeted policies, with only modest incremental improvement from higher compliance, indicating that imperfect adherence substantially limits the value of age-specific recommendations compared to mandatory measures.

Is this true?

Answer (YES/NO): YES